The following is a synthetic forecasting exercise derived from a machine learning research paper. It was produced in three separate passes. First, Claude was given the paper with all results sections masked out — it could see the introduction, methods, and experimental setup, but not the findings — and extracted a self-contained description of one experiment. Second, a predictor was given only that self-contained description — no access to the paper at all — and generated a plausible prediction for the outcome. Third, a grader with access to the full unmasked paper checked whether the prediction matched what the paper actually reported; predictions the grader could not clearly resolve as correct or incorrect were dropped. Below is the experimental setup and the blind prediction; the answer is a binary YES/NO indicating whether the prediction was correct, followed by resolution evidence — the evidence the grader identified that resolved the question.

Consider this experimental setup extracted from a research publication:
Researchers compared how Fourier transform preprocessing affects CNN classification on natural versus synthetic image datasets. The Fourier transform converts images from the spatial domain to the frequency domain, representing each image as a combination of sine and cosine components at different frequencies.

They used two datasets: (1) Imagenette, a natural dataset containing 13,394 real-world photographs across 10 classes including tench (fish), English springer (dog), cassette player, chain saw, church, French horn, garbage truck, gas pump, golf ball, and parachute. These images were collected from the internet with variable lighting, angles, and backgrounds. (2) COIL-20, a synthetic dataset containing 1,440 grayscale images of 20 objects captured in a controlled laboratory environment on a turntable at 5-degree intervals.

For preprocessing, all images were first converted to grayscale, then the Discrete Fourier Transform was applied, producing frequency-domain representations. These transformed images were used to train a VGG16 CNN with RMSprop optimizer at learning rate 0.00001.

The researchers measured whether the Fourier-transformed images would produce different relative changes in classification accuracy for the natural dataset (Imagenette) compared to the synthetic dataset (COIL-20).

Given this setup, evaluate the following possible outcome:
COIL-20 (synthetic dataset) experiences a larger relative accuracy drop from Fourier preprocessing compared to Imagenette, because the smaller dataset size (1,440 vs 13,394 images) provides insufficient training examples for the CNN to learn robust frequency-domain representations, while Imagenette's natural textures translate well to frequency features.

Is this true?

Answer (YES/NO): NO